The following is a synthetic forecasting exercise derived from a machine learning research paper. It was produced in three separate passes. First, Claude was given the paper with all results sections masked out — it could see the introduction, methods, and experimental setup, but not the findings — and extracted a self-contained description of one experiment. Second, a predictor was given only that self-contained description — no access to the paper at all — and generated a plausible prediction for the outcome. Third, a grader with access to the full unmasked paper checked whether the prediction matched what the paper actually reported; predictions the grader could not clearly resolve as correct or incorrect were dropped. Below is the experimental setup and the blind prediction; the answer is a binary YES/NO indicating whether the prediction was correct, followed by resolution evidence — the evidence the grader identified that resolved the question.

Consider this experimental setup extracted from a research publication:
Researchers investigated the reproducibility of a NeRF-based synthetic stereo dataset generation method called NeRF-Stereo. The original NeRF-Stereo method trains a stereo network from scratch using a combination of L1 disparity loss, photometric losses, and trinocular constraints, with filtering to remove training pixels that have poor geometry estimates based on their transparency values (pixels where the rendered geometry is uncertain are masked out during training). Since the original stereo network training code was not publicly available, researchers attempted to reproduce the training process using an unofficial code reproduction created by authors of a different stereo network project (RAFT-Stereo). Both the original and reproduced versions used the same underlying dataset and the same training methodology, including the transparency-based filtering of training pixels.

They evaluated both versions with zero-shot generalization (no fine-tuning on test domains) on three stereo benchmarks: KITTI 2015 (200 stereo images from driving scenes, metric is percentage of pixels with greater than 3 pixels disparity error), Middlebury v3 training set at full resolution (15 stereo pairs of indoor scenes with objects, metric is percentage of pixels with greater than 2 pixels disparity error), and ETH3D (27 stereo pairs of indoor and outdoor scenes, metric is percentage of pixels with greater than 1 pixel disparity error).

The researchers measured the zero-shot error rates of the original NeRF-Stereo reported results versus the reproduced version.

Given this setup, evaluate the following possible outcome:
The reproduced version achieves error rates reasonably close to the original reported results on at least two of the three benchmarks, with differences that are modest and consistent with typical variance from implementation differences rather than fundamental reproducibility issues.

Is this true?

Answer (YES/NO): NO